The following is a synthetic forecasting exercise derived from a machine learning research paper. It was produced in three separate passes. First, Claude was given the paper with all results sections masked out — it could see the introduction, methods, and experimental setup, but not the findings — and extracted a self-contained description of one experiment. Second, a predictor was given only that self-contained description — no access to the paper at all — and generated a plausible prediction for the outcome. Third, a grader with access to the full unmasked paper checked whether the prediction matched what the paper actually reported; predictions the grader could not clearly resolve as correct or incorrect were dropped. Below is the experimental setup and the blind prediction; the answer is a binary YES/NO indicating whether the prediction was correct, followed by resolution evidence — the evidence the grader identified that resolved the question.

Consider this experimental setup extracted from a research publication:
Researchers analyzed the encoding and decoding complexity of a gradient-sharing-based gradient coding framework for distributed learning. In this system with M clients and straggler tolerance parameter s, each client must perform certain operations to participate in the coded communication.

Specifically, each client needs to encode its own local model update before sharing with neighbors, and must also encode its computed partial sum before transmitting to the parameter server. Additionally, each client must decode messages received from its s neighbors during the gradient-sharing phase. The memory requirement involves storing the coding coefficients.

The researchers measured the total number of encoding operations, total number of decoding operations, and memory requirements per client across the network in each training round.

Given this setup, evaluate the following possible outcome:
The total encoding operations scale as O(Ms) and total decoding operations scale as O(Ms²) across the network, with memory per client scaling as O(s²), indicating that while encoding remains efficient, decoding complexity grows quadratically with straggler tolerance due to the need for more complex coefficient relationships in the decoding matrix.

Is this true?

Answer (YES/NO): NO